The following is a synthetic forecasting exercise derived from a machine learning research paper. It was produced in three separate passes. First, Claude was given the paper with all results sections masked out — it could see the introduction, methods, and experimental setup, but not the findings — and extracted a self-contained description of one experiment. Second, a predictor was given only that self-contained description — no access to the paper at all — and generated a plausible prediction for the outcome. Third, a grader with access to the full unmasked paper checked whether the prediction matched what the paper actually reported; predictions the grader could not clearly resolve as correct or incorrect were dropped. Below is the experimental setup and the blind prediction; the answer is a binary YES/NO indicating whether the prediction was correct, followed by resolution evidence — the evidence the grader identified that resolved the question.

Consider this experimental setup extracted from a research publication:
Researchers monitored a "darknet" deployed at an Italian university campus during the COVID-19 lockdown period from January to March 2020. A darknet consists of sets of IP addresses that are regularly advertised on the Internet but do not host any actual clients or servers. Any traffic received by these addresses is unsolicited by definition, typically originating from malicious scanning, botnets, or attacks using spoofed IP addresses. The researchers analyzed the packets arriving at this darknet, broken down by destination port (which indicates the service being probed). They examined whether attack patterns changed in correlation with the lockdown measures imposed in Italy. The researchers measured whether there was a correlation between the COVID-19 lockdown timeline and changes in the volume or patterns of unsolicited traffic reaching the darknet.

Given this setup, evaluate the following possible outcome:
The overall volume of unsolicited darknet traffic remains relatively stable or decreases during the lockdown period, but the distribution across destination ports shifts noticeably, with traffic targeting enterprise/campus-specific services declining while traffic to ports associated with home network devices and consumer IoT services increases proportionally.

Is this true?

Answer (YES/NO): NO